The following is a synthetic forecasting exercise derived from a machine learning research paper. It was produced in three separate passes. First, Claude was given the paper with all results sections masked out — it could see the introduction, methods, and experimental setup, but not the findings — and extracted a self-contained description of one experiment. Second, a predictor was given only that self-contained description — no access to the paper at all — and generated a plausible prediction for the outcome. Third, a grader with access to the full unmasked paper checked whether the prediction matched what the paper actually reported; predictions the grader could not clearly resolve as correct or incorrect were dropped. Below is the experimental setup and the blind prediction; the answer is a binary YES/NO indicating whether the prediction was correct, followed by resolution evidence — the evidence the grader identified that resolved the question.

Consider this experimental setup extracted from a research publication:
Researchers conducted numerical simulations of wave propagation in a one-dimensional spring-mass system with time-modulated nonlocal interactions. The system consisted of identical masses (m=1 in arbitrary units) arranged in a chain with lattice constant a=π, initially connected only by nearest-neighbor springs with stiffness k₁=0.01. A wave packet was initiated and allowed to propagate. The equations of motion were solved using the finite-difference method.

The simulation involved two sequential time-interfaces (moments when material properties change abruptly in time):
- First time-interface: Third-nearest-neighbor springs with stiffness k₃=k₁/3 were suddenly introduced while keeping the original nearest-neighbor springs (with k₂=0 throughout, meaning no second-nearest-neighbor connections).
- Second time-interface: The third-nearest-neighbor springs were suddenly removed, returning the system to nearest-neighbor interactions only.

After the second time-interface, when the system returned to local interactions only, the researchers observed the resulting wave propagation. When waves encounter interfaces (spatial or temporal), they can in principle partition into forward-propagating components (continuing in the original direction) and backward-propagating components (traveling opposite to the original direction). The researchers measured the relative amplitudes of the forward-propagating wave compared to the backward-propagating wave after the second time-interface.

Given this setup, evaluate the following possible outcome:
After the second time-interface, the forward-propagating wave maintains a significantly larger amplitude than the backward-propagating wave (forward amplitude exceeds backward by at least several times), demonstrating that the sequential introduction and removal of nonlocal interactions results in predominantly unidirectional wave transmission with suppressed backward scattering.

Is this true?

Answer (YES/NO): YES